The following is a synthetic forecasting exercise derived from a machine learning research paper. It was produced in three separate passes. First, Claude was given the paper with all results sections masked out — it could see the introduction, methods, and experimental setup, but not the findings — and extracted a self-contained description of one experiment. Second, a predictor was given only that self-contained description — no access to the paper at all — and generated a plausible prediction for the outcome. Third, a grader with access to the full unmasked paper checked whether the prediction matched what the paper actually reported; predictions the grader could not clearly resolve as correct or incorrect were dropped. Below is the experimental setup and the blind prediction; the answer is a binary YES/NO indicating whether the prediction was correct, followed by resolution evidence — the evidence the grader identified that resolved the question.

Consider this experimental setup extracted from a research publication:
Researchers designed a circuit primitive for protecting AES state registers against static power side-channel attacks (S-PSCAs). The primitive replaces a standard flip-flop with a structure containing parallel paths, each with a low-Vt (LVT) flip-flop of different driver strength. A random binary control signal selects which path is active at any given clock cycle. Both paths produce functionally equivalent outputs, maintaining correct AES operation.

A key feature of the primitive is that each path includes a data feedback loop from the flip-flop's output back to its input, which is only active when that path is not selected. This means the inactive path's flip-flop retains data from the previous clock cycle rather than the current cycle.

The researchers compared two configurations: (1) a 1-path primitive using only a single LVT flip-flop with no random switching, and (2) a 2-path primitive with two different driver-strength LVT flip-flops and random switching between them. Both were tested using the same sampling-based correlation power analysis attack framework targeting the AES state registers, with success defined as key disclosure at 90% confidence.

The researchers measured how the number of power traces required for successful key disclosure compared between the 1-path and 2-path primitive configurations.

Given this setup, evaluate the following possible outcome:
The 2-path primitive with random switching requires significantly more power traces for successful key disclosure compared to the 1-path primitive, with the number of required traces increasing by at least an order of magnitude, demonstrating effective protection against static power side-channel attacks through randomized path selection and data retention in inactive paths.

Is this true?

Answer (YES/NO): NO